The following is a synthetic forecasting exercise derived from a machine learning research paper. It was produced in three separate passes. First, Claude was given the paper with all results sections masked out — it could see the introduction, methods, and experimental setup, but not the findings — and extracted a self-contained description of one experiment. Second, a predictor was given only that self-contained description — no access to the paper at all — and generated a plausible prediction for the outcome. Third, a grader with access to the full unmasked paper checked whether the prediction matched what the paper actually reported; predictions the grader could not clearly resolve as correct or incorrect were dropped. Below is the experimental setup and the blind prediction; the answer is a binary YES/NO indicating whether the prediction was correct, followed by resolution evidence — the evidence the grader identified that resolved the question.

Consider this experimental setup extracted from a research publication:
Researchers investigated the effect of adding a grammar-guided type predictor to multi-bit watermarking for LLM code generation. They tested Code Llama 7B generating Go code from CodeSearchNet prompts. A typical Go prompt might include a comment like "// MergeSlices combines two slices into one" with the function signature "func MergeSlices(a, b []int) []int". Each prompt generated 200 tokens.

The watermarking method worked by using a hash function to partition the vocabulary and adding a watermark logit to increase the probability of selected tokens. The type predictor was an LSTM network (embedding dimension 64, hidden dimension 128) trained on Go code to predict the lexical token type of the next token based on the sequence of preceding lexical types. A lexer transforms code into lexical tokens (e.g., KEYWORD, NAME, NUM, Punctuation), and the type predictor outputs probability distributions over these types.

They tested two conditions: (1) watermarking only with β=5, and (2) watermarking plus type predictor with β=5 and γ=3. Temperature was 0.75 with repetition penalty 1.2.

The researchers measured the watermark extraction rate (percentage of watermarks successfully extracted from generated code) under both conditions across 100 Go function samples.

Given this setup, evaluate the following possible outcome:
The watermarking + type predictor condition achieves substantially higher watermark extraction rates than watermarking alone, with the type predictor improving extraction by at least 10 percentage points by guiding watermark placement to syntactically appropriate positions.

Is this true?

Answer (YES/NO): NO